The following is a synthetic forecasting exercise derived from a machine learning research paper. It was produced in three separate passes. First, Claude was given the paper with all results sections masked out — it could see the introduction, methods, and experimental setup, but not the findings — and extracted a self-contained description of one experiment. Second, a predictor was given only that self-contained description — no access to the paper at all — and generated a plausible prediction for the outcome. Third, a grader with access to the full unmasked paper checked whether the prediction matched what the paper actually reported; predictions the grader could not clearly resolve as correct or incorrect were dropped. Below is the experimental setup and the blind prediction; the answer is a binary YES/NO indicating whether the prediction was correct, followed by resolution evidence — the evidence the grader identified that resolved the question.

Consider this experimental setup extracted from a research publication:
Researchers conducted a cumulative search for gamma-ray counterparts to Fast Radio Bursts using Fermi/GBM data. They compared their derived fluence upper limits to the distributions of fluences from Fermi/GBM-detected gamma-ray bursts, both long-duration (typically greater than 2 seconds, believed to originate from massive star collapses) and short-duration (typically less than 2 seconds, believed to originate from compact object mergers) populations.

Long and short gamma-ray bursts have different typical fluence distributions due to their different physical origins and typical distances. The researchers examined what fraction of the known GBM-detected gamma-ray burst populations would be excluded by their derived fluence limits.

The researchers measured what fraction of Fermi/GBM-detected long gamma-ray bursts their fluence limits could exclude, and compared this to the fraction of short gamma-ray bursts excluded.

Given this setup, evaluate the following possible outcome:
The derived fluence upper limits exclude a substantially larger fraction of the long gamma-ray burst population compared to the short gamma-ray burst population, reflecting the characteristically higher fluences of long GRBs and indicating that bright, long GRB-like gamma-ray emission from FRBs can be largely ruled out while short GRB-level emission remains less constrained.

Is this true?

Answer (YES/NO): NO